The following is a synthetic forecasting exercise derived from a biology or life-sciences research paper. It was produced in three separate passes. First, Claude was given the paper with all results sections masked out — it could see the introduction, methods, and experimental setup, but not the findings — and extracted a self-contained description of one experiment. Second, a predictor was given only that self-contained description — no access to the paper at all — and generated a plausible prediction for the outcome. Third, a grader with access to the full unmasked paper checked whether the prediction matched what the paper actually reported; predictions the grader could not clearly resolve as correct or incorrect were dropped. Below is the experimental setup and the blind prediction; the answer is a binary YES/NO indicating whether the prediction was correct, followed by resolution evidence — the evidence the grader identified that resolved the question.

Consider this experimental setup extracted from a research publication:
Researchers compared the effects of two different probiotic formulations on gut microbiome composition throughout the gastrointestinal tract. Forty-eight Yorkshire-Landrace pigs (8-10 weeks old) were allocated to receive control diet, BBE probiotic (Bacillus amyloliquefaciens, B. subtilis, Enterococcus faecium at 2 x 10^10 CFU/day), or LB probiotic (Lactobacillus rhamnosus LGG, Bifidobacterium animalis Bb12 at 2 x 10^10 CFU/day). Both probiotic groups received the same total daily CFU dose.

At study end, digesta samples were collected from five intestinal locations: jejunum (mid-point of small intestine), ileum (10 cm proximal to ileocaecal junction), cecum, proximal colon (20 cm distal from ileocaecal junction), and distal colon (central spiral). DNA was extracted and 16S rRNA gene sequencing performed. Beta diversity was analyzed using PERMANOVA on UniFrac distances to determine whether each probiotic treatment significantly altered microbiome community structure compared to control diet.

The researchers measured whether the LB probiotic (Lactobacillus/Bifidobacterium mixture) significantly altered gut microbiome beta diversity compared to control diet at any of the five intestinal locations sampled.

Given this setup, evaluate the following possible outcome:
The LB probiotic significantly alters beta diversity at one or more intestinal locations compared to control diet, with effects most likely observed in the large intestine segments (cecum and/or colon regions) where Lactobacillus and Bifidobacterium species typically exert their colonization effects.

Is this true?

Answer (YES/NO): YES